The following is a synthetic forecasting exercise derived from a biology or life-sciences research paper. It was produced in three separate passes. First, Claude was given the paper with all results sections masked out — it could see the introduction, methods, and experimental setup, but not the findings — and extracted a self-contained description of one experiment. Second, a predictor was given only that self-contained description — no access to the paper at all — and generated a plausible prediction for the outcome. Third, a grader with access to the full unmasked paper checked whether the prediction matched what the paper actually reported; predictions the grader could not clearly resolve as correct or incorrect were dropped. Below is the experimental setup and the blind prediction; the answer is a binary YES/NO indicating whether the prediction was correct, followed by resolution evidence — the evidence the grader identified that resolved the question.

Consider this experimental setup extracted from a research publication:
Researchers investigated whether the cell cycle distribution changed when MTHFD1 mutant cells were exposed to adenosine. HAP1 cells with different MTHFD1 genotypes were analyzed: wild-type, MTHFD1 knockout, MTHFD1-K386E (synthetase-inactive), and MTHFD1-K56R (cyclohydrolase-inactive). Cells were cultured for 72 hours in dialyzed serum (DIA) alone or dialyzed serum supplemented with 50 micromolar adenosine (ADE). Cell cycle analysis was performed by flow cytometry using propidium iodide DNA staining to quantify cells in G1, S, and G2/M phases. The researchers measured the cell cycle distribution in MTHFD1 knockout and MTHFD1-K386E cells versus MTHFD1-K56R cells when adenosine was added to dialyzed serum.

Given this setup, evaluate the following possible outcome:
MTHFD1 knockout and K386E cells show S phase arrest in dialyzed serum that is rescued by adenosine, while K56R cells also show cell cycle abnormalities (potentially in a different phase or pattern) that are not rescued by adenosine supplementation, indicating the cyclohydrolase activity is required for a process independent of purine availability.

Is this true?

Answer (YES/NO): NO